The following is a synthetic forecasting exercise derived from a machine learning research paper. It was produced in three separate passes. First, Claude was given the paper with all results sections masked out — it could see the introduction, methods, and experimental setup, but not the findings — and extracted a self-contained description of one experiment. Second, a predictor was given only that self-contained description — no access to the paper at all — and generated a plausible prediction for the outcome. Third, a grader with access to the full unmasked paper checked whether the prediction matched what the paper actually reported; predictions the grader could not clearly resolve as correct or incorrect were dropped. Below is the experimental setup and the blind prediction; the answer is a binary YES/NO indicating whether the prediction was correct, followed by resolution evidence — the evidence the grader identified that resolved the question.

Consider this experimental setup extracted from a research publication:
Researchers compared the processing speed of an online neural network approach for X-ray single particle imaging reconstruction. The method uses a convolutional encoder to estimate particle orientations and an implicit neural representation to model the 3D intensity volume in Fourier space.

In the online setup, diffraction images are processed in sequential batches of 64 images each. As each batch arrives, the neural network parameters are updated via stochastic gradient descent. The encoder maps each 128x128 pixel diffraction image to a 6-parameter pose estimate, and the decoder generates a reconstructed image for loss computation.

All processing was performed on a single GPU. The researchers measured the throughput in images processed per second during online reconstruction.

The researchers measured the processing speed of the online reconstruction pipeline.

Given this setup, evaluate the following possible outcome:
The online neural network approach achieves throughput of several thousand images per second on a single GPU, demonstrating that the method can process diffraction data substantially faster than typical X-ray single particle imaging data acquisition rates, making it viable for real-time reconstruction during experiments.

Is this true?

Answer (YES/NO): NO